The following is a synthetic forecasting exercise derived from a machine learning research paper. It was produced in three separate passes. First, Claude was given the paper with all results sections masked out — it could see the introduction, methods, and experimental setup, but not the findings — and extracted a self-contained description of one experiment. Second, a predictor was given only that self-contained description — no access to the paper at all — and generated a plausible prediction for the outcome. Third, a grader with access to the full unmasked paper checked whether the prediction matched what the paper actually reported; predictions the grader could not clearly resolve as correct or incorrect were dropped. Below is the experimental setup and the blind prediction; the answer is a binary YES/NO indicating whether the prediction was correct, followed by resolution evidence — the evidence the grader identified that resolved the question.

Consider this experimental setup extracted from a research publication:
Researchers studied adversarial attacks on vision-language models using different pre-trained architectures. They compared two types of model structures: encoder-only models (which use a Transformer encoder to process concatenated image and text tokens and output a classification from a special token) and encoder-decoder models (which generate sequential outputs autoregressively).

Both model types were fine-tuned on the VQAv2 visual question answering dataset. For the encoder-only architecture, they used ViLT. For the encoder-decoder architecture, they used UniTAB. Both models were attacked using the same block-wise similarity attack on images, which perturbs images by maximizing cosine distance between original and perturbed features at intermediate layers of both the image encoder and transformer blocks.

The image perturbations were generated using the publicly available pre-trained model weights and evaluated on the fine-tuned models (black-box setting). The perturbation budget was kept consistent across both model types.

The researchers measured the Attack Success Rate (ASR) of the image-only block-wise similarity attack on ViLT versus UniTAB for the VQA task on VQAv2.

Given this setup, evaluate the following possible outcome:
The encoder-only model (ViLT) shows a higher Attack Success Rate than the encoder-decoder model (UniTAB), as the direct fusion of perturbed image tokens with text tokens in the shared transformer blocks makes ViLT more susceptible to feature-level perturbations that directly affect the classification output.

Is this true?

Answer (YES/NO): YES